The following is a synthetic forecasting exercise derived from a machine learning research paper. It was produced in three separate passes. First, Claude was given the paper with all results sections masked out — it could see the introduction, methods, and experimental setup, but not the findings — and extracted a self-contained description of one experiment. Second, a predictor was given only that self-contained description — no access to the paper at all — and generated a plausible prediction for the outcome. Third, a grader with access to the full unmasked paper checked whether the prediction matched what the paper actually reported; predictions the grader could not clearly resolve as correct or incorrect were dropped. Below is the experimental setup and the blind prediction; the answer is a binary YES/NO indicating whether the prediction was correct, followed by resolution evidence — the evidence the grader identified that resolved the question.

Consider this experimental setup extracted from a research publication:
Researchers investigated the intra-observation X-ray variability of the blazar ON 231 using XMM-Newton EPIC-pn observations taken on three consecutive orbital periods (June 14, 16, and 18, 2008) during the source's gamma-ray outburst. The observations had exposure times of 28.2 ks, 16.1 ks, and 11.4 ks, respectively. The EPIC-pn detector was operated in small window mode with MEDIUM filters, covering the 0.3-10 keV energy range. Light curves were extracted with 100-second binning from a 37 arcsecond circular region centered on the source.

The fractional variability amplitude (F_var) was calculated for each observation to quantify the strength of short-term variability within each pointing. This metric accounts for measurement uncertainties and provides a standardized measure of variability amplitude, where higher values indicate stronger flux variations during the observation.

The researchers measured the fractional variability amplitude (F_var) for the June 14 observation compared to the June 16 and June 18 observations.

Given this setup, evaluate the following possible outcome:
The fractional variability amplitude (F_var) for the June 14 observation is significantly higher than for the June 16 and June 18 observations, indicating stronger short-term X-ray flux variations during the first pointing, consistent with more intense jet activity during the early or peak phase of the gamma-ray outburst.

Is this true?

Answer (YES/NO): YES